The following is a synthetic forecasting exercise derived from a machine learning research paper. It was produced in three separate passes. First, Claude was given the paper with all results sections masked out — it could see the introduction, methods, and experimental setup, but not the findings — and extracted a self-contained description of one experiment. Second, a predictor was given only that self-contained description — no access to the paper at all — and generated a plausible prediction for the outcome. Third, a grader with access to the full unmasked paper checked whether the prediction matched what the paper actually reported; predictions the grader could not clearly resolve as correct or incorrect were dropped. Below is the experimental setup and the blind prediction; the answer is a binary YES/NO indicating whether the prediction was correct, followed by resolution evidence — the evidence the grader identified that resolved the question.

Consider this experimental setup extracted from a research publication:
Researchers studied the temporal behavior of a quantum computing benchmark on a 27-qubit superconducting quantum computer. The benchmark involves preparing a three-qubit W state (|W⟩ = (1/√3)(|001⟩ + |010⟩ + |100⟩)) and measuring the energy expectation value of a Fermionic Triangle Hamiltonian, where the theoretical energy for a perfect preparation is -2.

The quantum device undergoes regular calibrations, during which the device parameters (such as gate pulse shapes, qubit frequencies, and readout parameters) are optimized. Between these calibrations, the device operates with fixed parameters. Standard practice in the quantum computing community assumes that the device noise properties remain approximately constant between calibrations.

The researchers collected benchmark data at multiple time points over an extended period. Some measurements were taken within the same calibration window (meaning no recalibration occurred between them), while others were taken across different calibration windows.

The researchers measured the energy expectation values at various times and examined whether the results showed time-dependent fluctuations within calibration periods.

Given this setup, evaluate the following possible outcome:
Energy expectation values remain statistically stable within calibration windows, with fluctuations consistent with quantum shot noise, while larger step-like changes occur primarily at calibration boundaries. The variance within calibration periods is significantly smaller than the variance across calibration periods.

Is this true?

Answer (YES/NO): NO